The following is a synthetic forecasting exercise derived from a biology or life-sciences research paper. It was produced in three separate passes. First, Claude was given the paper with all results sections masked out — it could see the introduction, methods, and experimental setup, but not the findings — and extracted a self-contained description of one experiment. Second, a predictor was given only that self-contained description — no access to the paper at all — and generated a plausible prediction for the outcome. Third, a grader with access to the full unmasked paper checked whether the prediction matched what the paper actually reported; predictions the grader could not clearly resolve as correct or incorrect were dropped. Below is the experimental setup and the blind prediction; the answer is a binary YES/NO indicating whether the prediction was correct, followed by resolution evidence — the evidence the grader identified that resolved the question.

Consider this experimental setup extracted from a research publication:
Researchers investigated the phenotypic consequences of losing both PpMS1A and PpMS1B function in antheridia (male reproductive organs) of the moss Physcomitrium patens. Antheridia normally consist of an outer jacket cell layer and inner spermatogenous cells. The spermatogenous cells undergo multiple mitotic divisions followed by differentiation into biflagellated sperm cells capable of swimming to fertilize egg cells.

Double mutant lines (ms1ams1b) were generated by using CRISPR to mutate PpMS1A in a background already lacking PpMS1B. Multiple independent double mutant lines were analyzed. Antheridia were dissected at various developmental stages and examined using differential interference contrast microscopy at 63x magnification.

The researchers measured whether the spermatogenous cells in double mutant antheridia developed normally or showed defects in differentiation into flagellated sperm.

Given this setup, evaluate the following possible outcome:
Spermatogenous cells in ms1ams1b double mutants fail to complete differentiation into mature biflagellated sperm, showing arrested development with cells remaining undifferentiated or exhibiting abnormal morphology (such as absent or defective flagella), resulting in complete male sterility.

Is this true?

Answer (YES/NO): YES